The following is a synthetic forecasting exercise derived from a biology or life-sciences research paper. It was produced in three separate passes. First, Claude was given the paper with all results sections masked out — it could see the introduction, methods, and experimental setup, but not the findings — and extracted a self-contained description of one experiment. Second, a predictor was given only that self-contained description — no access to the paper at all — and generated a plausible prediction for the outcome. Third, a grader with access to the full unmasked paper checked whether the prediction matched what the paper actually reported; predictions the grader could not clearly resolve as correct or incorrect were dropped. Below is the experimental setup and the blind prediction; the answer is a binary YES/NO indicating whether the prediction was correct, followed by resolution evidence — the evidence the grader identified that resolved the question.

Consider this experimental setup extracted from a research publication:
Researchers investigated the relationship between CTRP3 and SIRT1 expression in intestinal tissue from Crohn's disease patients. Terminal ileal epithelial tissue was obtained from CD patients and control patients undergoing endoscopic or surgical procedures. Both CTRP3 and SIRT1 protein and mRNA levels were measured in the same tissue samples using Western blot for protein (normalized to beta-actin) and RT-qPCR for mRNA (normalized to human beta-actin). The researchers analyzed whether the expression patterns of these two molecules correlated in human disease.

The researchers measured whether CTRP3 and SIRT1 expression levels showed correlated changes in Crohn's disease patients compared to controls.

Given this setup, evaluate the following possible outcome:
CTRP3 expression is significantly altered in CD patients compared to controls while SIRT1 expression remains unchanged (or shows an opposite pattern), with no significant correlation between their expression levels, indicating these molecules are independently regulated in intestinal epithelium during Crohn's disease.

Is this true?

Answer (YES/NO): NO